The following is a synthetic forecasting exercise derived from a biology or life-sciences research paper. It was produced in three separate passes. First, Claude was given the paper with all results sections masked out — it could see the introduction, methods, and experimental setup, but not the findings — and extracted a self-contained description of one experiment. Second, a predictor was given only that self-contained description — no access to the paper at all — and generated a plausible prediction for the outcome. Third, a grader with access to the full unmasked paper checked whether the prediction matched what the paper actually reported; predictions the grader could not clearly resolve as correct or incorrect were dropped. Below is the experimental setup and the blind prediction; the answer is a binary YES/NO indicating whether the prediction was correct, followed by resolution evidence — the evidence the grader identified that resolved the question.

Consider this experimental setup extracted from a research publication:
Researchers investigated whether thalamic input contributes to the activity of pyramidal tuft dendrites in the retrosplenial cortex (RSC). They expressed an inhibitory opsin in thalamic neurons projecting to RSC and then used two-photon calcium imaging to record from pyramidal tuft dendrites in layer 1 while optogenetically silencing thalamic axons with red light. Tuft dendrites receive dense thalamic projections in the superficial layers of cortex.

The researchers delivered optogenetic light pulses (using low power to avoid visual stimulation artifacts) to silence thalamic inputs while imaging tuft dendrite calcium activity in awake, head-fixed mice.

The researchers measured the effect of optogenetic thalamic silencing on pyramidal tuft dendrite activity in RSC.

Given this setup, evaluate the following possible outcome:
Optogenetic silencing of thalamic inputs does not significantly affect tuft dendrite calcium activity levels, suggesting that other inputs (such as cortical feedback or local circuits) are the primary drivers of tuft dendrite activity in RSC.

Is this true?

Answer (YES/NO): NO